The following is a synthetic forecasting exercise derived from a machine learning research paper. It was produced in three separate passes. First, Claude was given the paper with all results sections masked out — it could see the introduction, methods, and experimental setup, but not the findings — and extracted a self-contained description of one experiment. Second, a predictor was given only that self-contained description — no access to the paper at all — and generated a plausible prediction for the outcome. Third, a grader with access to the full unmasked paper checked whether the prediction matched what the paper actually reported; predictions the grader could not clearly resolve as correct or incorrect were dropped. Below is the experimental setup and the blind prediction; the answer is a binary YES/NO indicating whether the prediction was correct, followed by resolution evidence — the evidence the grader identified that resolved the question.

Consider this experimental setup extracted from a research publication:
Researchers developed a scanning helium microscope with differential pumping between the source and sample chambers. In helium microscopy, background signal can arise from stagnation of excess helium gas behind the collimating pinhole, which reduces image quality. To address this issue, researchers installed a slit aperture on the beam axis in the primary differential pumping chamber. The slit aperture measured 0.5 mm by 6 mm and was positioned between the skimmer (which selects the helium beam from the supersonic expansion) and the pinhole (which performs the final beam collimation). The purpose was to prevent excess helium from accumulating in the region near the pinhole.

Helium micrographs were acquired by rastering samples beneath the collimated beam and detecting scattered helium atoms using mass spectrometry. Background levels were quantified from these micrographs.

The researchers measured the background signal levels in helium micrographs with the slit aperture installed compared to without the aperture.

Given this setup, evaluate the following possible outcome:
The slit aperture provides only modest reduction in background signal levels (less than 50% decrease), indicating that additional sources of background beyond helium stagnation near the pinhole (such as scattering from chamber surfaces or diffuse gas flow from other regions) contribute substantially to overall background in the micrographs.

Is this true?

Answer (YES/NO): YES